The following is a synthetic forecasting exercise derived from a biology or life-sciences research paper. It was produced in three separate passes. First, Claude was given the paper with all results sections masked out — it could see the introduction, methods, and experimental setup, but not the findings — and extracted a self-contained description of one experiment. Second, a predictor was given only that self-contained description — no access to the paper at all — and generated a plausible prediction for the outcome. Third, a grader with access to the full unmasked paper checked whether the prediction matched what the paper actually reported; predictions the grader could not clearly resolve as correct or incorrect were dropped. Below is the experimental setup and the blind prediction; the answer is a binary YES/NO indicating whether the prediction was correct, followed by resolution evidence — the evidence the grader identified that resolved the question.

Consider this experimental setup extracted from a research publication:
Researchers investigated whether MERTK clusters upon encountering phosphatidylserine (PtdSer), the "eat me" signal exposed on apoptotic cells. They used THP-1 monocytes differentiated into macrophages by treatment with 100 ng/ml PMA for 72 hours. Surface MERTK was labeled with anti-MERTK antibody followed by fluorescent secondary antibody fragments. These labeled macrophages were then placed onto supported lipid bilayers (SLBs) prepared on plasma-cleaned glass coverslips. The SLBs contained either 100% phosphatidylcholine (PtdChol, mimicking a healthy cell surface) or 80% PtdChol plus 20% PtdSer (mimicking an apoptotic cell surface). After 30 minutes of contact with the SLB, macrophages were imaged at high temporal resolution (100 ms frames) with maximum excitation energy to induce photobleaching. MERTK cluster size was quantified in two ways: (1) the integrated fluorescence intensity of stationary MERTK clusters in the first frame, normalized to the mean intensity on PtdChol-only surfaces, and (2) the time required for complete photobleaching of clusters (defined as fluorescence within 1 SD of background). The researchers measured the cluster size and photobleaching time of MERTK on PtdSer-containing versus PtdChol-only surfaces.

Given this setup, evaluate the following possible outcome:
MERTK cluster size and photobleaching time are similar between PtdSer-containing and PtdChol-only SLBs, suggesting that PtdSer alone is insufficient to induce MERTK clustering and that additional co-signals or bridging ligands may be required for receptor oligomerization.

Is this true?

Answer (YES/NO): NO